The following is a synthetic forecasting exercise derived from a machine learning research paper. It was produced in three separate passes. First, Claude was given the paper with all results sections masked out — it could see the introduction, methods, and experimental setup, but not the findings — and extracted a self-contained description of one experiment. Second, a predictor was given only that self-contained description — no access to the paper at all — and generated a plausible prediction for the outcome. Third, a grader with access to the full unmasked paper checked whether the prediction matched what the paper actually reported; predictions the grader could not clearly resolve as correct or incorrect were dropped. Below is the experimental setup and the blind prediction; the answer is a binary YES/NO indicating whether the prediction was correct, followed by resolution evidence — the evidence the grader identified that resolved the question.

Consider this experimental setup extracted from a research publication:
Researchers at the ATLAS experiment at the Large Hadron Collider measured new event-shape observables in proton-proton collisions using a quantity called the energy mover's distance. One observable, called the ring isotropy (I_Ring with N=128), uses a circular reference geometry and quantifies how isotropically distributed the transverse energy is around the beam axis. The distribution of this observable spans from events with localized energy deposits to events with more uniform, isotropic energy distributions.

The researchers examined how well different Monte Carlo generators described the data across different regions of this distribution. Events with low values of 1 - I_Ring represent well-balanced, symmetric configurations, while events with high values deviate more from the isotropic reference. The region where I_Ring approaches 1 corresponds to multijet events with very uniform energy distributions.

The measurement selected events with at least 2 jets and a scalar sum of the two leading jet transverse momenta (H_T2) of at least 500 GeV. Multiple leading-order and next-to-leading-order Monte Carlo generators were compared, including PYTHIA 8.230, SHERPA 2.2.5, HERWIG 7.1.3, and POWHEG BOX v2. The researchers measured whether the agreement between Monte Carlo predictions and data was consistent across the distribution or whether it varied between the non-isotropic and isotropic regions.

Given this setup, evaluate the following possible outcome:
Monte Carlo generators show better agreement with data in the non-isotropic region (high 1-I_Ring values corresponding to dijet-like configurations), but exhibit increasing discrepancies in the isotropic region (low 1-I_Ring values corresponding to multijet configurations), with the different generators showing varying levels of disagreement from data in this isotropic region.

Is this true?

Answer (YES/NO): YES